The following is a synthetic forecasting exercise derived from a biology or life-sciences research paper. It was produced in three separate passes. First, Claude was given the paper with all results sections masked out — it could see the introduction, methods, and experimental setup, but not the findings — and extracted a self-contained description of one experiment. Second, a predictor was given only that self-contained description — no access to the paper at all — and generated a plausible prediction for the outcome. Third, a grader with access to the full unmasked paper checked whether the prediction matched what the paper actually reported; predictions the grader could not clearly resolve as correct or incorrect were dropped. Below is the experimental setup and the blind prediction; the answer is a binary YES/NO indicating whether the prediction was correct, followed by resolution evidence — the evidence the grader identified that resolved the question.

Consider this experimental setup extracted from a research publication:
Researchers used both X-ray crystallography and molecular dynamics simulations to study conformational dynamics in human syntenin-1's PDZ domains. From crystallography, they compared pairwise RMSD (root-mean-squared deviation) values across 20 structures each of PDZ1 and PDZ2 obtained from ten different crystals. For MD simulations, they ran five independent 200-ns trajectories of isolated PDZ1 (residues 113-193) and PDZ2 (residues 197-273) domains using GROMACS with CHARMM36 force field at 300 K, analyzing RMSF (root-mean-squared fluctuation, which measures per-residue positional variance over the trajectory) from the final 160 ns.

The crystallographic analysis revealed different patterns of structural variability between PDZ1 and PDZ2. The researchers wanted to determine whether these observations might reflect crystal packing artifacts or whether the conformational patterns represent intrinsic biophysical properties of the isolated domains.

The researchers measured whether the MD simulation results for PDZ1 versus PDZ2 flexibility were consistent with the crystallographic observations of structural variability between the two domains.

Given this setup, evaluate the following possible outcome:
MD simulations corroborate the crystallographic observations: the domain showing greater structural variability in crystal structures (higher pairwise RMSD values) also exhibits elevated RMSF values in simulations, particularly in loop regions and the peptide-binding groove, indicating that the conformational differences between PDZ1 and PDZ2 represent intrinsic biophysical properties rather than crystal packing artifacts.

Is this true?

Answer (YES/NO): YES